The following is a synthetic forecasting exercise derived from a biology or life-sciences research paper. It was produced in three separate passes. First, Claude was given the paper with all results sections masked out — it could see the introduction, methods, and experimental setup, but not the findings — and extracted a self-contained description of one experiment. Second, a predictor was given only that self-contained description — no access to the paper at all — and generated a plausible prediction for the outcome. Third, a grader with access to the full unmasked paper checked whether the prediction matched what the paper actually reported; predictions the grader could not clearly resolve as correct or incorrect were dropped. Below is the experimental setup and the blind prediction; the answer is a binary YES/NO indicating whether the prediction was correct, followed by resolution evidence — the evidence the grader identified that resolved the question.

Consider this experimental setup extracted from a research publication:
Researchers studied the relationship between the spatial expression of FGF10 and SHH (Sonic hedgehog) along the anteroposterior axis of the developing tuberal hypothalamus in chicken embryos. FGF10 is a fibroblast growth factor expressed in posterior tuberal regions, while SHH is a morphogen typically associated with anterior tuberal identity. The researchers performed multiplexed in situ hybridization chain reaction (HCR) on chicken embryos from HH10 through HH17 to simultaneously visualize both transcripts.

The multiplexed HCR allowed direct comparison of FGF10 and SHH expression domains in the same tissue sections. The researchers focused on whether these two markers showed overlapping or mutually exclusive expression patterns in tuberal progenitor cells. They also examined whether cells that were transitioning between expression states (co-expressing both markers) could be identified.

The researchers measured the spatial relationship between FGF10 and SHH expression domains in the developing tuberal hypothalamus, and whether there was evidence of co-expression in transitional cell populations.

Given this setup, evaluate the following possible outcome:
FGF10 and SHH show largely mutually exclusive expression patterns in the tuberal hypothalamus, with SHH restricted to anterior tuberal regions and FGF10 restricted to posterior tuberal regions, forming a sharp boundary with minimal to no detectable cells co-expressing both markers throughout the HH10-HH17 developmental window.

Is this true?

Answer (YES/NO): NO